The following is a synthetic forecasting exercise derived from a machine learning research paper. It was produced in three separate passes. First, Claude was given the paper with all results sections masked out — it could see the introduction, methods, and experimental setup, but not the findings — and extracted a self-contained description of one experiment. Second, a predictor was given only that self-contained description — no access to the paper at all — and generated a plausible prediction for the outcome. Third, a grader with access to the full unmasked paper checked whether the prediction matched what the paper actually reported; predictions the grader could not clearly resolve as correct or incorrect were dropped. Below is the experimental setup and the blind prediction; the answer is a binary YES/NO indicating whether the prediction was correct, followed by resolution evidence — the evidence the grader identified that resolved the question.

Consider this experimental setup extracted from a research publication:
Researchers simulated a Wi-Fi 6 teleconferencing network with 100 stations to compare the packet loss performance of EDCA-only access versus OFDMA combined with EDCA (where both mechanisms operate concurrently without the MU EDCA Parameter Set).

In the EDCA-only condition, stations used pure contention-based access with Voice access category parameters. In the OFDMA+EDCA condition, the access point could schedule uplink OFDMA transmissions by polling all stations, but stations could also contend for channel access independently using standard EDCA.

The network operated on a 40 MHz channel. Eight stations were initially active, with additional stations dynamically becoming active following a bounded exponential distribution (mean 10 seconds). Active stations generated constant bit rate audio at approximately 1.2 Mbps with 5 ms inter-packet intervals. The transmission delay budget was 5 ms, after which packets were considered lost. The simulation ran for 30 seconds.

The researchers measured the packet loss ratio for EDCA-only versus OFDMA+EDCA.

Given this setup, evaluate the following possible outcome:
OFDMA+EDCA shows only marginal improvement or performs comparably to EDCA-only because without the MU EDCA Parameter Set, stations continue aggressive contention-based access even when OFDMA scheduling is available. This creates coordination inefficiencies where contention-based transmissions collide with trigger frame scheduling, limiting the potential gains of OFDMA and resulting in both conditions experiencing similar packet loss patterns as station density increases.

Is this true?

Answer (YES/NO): NO